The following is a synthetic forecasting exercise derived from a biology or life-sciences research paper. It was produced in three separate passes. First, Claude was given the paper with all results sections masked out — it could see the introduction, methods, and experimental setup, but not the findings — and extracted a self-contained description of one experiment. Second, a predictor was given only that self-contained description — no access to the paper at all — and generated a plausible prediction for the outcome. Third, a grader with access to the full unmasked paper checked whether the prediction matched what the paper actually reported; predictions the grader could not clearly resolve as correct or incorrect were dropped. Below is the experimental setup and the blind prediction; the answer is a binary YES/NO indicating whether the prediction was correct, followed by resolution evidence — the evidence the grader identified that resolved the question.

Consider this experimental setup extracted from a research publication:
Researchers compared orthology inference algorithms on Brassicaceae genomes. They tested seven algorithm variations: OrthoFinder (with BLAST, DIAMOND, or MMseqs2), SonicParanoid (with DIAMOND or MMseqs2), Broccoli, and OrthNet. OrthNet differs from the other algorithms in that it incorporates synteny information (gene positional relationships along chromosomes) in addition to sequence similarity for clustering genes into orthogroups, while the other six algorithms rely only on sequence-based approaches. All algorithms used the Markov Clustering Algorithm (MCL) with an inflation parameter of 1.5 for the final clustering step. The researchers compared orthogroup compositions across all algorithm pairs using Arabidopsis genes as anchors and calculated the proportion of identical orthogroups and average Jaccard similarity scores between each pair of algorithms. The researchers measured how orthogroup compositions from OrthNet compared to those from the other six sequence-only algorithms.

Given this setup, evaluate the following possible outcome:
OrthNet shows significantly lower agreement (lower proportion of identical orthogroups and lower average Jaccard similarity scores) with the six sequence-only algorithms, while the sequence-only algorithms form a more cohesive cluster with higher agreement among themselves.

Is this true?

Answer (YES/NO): YES